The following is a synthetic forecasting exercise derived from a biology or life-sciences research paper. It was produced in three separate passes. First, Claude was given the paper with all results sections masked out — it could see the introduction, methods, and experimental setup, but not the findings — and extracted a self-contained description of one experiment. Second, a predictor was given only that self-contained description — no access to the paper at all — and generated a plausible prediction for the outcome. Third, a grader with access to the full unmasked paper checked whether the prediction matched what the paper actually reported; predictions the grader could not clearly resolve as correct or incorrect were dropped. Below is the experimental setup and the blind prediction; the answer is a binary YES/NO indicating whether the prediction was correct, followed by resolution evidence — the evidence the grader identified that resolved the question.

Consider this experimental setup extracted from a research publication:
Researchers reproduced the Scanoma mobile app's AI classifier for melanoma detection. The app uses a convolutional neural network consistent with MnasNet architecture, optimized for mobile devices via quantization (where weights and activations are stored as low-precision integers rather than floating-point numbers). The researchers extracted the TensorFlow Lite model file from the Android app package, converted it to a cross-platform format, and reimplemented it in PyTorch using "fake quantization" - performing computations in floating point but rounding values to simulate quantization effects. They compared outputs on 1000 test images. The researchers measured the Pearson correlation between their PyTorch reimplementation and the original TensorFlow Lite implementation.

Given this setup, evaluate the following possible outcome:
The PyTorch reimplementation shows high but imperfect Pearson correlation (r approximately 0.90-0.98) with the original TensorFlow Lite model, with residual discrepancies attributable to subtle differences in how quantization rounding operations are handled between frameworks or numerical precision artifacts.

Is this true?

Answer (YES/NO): NO